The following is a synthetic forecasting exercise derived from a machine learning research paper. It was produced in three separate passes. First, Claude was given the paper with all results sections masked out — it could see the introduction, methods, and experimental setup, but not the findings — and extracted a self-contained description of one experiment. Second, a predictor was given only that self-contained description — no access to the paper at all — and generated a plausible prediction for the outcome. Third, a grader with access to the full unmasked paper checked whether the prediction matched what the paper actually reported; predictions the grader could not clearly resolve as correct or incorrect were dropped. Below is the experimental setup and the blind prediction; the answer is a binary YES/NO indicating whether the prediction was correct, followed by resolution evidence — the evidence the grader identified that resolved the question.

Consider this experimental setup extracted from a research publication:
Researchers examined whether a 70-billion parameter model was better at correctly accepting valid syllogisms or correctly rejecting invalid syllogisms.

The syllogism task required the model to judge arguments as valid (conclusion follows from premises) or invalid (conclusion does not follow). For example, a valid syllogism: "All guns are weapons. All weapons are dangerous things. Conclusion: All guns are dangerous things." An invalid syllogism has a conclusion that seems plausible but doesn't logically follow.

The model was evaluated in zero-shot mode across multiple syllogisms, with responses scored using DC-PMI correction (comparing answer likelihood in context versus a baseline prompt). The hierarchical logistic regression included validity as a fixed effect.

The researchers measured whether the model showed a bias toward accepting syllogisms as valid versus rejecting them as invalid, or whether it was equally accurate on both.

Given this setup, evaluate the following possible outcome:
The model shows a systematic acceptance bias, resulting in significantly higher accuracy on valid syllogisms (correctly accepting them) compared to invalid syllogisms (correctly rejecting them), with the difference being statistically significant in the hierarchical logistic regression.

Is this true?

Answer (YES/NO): NO